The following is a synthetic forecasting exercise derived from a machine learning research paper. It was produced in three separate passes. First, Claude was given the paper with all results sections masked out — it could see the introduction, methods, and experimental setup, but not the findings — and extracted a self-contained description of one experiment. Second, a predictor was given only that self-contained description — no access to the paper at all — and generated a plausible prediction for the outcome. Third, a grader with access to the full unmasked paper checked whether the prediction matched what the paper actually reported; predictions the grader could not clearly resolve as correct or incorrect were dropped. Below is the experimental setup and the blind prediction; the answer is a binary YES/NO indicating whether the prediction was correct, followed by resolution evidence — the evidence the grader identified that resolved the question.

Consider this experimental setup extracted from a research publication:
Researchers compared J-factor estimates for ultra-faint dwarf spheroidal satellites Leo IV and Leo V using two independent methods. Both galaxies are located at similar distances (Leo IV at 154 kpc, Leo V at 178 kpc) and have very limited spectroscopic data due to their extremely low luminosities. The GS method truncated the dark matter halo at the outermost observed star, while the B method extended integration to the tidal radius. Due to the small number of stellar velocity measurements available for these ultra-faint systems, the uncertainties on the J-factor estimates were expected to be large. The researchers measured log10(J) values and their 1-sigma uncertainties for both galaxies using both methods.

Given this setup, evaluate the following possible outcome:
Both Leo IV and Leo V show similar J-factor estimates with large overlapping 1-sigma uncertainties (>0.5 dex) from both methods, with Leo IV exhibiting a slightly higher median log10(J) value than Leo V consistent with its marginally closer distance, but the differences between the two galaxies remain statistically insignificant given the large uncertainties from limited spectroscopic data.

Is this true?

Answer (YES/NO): NO